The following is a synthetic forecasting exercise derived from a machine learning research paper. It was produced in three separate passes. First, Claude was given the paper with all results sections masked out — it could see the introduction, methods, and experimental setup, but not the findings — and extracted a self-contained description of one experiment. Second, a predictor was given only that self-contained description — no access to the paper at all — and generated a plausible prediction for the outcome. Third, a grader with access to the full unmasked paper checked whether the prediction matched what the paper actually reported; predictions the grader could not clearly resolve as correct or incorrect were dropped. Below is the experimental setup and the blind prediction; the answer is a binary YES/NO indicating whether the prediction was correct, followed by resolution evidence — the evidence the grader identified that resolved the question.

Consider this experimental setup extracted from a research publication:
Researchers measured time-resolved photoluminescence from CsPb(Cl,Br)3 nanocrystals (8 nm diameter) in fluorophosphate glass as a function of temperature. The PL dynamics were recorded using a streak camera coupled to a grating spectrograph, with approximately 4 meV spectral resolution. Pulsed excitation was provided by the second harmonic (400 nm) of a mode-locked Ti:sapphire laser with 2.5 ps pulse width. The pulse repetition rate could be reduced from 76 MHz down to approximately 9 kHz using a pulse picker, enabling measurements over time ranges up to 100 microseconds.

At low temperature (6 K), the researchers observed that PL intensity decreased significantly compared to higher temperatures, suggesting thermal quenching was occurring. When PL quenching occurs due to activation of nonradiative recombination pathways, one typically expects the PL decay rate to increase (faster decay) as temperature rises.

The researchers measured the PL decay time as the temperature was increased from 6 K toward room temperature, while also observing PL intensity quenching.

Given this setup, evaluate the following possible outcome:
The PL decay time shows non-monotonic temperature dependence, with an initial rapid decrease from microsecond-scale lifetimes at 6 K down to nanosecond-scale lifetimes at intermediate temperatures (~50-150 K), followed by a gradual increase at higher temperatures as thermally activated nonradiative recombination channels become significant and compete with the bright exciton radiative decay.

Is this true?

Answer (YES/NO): NO